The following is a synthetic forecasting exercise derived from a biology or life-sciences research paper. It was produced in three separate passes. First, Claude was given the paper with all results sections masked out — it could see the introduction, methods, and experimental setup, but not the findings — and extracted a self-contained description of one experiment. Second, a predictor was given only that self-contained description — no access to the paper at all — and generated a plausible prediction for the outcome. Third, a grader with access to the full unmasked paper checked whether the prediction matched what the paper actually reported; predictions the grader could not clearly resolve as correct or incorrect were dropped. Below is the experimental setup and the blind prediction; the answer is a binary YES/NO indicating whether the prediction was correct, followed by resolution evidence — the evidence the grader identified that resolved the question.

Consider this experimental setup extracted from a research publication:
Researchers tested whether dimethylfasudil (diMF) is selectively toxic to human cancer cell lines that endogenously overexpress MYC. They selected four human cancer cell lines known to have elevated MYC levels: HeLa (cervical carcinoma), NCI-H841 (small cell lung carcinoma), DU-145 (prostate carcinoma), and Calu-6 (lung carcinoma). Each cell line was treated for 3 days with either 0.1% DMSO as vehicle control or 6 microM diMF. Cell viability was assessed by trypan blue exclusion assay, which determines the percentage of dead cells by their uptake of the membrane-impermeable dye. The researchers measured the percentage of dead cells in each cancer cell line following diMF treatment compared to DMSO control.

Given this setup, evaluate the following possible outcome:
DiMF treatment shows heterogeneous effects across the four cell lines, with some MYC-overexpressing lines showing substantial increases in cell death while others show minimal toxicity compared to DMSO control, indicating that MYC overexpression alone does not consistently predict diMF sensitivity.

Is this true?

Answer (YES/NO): NO